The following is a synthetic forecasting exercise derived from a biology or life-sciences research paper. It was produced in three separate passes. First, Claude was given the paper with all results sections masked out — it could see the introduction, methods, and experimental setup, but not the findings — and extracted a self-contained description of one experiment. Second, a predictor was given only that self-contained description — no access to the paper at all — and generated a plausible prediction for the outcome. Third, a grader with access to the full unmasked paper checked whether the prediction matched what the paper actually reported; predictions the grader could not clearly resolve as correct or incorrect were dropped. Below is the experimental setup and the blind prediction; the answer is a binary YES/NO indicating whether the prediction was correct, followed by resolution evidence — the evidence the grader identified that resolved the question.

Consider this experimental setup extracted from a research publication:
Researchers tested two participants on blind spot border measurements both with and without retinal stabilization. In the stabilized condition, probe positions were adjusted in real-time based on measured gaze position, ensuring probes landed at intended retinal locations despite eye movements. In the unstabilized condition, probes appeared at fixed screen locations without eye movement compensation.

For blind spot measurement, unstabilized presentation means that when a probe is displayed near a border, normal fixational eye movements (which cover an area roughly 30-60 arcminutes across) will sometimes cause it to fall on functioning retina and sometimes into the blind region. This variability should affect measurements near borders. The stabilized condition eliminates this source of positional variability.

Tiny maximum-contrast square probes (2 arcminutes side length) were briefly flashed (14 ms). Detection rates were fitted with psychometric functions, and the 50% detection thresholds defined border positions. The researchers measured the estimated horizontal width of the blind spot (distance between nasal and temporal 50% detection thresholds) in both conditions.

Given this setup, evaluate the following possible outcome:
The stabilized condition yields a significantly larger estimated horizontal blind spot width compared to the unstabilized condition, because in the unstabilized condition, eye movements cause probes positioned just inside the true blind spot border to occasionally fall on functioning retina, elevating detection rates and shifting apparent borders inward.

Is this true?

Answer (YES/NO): YES